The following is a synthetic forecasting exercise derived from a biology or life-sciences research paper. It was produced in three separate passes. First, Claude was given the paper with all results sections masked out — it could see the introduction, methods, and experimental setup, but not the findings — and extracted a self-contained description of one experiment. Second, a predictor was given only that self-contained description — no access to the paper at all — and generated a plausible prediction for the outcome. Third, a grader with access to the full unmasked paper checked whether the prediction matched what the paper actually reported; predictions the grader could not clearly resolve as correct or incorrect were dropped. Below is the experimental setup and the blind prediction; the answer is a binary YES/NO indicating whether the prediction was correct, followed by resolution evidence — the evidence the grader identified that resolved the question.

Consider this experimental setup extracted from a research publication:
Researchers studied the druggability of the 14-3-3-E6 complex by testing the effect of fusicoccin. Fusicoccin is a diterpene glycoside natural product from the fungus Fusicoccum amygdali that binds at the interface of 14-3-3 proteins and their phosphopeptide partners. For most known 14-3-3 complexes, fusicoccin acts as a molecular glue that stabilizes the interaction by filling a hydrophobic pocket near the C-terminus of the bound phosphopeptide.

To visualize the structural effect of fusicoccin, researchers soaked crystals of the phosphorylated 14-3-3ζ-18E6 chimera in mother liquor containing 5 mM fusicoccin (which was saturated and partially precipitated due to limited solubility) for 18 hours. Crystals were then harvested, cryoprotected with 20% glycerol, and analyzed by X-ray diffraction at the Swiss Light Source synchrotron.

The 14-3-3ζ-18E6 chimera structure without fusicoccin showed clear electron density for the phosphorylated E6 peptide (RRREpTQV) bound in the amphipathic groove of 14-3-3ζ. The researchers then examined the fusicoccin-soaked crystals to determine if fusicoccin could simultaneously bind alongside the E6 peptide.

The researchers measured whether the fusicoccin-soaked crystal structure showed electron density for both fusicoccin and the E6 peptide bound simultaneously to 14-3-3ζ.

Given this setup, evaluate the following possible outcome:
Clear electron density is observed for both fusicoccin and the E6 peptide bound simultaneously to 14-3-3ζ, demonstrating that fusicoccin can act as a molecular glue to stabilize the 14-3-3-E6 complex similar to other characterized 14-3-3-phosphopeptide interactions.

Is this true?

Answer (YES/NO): NO